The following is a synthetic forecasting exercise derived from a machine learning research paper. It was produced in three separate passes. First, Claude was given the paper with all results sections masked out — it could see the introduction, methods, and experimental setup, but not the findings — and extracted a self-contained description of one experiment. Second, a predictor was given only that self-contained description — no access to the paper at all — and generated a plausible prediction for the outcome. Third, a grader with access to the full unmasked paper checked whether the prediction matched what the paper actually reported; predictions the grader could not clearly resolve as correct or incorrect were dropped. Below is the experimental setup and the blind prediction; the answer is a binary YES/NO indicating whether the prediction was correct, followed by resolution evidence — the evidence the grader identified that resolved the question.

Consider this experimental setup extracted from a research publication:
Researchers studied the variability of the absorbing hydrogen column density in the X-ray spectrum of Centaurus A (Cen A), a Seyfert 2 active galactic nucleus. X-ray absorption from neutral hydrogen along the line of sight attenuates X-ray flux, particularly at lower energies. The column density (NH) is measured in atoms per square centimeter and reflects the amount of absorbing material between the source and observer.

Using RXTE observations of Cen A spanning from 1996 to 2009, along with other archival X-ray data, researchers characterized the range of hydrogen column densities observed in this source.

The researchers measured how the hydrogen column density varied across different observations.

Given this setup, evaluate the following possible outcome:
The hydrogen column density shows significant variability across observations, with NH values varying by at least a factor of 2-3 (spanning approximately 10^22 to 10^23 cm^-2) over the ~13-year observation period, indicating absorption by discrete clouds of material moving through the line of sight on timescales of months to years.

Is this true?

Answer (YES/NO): NO